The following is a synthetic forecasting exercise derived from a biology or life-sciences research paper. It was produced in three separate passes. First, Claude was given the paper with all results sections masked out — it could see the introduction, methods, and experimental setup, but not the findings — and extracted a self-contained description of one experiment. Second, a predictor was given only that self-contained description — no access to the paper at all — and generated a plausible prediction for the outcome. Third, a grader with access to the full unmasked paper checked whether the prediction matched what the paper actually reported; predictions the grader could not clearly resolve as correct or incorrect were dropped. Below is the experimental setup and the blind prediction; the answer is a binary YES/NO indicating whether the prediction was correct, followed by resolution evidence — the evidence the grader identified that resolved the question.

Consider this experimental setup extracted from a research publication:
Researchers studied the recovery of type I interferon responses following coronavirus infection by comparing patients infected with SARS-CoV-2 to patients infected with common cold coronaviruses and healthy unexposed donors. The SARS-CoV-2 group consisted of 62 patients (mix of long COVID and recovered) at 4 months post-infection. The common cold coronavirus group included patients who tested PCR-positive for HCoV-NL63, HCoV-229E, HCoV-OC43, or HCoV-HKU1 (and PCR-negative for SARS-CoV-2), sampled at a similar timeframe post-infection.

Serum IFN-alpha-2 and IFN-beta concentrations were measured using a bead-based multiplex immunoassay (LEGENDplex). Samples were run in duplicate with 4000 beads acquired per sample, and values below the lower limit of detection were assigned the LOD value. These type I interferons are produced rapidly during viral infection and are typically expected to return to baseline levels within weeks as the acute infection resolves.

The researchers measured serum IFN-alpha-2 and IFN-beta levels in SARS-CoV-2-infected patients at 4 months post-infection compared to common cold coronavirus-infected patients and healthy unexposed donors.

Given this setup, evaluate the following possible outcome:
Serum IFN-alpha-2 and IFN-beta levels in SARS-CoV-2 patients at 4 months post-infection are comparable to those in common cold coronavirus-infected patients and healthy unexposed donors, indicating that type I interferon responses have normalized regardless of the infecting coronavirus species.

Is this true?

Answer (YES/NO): NO